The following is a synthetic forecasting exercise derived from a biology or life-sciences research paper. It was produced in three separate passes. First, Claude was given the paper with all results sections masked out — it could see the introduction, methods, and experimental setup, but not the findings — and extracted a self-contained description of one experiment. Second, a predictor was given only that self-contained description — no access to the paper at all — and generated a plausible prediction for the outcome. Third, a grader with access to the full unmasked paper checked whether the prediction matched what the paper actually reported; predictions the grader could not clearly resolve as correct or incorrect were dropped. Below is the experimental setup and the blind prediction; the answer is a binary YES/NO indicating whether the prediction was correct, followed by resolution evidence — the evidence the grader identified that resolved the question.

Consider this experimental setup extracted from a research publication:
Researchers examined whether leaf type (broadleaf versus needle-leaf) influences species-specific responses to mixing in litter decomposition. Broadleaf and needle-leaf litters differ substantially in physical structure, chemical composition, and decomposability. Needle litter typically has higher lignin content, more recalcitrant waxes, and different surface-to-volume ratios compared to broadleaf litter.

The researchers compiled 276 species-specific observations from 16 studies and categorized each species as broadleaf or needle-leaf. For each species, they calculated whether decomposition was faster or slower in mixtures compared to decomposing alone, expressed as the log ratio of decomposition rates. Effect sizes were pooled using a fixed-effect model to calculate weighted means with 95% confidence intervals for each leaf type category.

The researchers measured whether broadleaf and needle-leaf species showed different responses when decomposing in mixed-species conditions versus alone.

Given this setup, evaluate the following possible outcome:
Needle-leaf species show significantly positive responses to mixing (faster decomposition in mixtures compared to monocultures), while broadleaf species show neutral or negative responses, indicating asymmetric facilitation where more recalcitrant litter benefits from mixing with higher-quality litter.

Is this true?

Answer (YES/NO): NO